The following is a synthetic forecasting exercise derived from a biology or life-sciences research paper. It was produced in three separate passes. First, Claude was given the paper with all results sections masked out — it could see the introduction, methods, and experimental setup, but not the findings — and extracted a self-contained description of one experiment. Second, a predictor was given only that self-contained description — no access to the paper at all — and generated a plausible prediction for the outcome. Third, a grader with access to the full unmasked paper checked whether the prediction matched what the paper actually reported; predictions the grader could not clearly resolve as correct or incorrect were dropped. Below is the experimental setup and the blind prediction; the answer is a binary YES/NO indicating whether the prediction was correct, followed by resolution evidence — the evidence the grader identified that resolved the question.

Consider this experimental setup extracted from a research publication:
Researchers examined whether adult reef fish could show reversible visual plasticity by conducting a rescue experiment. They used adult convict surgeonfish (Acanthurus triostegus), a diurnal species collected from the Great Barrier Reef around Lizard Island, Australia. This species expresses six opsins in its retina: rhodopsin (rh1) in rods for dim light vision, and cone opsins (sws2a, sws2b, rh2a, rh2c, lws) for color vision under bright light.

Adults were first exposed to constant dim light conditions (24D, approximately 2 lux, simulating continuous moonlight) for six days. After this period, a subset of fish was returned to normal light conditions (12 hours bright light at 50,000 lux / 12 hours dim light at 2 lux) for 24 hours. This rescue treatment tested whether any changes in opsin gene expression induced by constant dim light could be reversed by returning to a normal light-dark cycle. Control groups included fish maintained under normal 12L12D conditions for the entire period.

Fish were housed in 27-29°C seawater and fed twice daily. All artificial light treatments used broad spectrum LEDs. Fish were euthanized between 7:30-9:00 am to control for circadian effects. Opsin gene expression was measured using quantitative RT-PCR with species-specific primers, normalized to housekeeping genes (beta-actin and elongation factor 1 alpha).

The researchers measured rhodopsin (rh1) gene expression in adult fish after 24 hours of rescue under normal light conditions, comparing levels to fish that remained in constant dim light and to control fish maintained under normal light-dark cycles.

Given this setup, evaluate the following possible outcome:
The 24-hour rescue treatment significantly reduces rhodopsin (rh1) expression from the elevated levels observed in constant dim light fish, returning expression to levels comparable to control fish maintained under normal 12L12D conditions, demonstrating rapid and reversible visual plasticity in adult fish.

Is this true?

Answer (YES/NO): NO